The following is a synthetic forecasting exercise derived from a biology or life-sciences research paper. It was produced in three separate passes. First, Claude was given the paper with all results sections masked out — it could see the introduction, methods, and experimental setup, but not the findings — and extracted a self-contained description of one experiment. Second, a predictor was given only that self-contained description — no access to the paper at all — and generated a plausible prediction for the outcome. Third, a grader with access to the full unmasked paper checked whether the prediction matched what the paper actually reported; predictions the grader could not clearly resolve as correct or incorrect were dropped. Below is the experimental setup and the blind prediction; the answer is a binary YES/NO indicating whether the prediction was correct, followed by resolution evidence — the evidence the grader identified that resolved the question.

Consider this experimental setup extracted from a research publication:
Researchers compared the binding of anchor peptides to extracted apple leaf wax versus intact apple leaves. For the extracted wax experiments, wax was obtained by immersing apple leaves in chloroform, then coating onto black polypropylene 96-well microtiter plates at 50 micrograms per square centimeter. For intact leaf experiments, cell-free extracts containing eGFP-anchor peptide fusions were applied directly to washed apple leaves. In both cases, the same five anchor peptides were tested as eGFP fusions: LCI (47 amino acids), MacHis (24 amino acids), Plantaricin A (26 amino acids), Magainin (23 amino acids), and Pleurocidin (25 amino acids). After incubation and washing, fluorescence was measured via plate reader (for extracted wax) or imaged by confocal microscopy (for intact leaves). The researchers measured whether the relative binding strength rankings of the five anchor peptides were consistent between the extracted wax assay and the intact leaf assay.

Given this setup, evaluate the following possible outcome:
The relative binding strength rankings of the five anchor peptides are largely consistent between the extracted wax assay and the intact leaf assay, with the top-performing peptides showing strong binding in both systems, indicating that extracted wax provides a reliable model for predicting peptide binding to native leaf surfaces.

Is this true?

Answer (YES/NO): YES